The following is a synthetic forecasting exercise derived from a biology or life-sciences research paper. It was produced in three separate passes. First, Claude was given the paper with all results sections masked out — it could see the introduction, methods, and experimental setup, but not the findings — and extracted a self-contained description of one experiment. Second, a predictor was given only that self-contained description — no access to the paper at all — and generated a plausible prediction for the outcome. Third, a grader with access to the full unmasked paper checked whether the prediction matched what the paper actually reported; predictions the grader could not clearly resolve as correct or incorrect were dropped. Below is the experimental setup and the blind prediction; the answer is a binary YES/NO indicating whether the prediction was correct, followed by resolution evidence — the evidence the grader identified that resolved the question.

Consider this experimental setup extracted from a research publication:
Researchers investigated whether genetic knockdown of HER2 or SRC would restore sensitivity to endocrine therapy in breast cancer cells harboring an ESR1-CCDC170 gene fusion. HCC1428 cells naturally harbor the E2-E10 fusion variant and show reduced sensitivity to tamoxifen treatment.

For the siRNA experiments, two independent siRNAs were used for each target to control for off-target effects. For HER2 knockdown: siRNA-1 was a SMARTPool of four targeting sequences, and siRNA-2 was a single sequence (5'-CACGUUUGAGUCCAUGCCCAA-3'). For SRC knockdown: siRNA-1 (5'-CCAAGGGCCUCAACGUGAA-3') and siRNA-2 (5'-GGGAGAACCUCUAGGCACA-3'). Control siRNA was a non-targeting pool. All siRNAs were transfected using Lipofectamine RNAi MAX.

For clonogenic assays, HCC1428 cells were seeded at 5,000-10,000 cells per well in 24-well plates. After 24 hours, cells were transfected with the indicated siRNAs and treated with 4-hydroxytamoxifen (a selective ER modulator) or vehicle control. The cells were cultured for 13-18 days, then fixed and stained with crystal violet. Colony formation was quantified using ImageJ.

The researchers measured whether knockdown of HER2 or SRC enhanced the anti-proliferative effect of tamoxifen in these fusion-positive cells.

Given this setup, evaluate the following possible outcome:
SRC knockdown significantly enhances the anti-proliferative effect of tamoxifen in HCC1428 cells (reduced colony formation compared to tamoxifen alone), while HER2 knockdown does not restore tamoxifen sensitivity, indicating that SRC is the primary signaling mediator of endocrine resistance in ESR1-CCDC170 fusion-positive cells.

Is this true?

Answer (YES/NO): NO